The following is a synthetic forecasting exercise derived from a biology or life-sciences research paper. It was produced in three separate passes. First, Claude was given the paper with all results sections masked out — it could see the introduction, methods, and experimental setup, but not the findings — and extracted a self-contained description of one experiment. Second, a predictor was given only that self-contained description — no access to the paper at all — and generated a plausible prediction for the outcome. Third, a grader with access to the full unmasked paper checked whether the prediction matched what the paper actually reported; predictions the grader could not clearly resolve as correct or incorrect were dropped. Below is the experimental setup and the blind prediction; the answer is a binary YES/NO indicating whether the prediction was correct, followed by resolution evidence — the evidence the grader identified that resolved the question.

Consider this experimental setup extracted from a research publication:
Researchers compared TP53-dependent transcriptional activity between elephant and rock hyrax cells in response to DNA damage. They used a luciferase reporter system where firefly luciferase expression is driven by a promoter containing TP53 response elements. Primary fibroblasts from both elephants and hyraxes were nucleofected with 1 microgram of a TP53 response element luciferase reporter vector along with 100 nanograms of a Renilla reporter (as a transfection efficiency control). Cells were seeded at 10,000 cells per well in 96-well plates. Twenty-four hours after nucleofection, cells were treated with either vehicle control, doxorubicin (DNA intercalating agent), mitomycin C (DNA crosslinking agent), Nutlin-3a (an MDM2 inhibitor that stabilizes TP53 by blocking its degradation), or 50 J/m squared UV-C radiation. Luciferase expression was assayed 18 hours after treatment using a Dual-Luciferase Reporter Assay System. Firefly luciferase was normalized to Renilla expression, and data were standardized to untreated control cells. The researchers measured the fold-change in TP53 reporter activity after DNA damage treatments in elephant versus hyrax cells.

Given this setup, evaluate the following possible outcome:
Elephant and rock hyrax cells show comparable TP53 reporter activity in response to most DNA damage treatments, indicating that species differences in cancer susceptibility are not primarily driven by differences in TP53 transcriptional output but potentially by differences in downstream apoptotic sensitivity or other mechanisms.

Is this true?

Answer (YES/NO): NO